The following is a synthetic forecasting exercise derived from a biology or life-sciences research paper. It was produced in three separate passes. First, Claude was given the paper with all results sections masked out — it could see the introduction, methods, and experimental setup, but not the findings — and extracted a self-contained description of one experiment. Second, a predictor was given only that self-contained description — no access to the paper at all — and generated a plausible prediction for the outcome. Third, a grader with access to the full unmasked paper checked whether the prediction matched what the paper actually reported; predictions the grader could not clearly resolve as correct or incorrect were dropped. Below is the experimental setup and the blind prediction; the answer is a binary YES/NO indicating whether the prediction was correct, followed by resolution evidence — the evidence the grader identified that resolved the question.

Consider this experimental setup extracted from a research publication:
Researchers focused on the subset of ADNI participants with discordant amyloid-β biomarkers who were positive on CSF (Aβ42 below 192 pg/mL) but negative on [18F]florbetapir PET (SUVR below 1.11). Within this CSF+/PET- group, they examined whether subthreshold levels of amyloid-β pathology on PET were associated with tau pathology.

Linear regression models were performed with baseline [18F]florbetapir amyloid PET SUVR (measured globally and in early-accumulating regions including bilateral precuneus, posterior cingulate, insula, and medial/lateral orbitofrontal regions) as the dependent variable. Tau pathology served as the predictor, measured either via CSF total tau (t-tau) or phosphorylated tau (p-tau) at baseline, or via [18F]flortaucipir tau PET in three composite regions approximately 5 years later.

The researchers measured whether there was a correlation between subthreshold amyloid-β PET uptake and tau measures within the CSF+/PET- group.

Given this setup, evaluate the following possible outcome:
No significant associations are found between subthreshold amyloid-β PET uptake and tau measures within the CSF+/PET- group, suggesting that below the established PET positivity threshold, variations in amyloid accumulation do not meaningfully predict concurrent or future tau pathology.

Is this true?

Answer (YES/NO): NO